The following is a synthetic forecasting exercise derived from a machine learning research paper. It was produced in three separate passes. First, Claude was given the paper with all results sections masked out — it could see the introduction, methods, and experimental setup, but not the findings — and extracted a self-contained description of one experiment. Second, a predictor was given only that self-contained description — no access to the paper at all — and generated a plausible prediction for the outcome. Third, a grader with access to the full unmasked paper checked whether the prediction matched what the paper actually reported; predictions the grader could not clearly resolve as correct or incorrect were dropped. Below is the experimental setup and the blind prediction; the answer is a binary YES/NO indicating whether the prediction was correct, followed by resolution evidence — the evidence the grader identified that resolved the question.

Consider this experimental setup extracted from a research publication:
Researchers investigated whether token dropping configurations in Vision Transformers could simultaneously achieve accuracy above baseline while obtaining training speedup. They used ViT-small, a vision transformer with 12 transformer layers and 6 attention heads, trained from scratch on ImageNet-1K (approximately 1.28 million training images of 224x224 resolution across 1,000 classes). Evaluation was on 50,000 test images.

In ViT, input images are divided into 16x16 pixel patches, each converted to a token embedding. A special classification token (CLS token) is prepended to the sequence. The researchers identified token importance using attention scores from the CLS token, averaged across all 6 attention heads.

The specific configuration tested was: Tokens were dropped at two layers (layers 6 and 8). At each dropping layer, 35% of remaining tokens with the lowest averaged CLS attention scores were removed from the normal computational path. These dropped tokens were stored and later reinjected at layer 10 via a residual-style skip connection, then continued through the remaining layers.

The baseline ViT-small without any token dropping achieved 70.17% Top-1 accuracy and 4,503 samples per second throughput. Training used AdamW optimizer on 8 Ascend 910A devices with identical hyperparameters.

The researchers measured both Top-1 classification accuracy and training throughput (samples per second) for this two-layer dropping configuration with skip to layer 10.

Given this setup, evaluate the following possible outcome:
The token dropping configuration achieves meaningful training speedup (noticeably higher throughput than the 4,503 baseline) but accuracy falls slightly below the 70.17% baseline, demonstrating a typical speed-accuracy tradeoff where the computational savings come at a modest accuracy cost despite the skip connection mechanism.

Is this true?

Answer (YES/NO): NO